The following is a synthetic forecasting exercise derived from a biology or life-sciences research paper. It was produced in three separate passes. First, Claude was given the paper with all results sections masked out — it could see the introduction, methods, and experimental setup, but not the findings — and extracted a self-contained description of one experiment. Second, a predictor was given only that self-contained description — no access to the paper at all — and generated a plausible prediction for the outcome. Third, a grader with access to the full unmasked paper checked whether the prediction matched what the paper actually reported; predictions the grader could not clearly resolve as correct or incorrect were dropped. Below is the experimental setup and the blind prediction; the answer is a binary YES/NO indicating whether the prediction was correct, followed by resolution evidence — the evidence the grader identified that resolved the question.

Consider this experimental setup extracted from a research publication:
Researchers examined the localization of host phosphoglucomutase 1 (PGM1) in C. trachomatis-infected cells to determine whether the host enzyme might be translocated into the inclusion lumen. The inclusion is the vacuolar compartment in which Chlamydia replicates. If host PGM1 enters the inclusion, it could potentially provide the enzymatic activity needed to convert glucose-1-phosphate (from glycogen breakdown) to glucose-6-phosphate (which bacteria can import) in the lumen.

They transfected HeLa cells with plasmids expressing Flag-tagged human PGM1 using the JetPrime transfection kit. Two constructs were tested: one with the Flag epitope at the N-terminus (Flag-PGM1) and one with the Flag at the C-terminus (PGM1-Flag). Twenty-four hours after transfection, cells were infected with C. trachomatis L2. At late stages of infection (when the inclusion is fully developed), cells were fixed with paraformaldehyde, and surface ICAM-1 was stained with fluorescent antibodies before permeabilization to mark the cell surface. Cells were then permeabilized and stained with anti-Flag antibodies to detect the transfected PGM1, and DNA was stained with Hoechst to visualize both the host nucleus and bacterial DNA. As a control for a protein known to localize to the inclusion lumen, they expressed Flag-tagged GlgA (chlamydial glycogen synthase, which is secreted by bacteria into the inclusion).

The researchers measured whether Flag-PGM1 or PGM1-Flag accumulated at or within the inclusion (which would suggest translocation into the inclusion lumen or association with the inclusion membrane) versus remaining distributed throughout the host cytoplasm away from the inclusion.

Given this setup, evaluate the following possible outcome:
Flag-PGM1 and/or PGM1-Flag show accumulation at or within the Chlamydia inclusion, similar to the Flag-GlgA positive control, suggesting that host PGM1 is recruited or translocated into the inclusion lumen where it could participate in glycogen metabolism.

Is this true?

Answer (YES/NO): NO